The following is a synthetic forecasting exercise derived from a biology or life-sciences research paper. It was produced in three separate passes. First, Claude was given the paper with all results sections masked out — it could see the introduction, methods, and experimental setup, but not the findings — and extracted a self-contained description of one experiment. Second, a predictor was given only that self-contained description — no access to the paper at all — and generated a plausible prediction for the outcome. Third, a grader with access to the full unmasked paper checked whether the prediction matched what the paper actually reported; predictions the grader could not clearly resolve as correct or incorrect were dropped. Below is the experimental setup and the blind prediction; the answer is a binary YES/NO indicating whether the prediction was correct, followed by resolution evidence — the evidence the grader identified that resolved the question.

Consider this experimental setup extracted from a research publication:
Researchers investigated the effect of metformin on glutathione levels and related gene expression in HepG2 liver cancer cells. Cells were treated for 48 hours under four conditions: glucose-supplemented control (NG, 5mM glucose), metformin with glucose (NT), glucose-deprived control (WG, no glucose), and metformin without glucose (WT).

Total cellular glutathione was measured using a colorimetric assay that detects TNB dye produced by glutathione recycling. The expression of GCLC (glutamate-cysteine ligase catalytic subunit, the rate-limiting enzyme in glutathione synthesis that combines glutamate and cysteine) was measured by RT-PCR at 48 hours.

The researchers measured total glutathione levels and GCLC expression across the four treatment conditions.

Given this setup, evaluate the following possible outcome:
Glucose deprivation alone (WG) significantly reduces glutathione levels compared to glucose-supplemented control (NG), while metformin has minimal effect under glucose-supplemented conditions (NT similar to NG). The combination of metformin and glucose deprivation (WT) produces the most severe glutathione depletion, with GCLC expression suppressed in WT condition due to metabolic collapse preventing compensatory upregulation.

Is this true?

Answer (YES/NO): NO